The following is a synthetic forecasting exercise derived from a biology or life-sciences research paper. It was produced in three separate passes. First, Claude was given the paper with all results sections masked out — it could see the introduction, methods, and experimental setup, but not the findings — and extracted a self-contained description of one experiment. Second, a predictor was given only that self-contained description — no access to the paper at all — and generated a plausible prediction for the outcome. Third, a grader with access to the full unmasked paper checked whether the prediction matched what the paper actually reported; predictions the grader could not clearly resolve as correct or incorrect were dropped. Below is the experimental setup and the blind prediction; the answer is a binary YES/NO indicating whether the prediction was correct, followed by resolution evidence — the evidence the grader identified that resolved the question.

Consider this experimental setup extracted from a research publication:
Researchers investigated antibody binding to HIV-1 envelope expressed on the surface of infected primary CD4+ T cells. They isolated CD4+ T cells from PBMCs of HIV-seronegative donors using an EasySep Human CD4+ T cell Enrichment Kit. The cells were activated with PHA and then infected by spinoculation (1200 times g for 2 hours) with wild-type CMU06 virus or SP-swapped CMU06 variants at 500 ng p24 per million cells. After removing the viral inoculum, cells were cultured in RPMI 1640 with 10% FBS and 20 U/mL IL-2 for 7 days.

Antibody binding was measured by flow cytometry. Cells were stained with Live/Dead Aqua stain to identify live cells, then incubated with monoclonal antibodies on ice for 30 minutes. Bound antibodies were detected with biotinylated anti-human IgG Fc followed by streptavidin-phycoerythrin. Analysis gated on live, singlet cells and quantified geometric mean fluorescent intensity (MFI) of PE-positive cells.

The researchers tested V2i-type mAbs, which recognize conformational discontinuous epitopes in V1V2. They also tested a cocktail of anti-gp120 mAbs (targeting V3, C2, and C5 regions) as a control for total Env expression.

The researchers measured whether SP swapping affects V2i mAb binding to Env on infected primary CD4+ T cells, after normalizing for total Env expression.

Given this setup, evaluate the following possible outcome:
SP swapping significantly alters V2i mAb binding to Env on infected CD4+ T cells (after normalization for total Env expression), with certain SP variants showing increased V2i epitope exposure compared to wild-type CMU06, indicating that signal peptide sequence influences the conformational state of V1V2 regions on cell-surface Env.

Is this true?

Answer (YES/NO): NO